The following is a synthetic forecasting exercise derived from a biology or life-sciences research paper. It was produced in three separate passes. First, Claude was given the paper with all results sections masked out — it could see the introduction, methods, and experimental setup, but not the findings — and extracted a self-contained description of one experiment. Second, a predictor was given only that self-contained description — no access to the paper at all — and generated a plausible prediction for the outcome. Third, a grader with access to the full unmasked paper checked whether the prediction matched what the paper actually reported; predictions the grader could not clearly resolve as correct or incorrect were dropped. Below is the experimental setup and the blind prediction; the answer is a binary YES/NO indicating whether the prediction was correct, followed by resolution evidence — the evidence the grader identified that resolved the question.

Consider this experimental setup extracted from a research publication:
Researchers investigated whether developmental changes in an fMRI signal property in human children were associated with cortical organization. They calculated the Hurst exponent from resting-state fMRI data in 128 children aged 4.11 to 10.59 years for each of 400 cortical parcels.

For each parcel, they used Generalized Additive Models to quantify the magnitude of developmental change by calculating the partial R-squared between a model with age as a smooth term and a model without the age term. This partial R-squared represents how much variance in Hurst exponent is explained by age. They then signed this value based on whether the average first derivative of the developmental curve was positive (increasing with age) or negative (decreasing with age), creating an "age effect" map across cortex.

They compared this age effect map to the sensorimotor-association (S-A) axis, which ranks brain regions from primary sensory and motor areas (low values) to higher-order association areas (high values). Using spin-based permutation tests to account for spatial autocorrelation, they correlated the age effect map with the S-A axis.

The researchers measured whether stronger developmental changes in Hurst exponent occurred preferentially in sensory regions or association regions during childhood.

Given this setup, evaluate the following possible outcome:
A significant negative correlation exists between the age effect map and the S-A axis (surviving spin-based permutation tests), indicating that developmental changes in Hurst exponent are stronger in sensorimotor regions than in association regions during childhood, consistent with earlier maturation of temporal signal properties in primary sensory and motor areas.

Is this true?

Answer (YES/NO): NO